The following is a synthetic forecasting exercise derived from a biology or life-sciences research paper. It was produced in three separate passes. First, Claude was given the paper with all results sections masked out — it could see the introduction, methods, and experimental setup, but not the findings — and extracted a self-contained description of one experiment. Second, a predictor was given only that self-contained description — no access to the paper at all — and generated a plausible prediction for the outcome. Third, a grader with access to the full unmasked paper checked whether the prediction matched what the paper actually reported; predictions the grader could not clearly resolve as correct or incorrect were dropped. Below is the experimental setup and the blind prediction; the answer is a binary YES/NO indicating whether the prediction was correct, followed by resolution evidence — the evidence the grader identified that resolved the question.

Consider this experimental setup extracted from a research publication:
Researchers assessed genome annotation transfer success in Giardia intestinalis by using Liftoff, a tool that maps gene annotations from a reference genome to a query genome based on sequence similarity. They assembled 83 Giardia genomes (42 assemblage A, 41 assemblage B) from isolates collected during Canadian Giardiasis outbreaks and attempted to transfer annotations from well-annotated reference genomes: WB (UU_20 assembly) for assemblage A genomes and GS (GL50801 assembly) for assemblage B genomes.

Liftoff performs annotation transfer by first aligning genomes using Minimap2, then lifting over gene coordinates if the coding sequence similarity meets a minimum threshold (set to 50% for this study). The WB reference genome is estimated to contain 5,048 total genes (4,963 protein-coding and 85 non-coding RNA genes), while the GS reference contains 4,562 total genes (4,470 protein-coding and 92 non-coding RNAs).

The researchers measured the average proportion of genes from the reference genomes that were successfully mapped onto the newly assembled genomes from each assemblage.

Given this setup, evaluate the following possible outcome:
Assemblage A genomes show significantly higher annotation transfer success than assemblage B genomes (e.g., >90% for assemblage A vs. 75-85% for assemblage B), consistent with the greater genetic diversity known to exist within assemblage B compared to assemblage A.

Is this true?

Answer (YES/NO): NO